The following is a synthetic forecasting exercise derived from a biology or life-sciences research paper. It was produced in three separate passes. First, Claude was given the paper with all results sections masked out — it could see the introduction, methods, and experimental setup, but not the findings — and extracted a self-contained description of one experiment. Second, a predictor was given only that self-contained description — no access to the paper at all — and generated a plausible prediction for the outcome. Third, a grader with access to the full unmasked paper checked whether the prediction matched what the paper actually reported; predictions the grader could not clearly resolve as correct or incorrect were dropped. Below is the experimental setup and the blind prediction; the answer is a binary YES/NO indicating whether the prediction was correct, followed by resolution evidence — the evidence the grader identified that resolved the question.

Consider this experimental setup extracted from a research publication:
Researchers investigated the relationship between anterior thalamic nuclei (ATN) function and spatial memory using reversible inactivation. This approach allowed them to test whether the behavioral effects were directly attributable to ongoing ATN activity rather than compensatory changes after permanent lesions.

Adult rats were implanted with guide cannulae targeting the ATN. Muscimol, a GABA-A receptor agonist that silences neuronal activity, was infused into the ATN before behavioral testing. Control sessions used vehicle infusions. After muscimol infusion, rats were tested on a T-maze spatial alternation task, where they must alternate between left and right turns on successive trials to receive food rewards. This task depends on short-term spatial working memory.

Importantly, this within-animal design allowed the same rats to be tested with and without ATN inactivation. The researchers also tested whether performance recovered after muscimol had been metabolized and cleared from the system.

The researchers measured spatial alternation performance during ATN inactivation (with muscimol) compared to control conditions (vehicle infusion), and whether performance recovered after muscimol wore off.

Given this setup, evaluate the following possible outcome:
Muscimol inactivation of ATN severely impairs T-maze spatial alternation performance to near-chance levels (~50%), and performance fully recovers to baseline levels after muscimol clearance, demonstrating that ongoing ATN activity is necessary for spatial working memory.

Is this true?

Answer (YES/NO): YES